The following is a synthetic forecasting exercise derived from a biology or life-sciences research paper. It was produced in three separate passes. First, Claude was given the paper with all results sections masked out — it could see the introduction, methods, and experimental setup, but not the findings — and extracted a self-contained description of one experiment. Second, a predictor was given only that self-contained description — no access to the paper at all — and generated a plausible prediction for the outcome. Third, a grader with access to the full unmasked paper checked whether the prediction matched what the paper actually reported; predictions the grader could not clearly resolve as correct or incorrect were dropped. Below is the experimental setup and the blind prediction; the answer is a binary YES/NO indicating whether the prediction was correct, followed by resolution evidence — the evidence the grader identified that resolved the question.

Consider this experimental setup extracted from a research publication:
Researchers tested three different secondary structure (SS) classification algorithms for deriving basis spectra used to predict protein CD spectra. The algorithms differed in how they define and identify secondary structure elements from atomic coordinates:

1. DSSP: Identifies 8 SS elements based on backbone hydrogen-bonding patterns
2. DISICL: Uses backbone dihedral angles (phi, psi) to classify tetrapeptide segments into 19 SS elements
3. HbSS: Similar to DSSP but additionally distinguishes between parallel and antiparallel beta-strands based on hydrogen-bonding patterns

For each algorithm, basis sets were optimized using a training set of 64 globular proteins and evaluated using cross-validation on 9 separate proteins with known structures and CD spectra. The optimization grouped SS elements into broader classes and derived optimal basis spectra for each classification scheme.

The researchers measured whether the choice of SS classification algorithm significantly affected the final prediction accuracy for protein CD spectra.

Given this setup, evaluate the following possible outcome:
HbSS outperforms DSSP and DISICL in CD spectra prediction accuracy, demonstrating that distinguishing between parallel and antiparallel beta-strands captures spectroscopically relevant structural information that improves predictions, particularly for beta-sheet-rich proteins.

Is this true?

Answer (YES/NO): NO